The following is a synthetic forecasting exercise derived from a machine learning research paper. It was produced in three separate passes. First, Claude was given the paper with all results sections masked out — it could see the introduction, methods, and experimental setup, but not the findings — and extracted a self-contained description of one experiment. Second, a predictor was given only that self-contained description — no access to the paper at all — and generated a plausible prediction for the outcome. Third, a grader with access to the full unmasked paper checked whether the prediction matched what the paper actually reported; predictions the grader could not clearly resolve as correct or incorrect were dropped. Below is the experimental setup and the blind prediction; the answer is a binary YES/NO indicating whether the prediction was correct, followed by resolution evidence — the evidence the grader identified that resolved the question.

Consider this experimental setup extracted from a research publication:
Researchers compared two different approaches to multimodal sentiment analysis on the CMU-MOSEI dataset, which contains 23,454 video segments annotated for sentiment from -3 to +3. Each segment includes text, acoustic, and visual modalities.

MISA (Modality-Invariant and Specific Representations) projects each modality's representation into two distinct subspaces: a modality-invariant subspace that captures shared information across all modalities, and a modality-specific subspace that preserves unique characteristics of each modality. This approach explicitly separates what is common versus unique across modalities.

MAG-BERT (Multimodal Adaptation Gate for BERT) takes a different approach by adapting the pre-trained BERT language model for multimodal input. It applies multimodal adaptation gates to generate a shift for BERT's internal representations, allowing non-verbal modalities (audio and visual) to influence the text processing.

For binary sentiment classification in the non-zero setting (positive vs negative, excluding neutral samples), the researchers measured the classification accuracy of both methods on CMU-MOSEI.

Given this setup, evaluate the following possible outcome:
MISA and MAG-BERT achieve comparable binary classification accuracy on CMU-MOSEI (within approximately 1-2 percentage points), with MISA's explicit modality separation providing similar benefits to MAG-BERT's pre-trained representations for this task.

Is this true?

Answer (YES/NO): YES